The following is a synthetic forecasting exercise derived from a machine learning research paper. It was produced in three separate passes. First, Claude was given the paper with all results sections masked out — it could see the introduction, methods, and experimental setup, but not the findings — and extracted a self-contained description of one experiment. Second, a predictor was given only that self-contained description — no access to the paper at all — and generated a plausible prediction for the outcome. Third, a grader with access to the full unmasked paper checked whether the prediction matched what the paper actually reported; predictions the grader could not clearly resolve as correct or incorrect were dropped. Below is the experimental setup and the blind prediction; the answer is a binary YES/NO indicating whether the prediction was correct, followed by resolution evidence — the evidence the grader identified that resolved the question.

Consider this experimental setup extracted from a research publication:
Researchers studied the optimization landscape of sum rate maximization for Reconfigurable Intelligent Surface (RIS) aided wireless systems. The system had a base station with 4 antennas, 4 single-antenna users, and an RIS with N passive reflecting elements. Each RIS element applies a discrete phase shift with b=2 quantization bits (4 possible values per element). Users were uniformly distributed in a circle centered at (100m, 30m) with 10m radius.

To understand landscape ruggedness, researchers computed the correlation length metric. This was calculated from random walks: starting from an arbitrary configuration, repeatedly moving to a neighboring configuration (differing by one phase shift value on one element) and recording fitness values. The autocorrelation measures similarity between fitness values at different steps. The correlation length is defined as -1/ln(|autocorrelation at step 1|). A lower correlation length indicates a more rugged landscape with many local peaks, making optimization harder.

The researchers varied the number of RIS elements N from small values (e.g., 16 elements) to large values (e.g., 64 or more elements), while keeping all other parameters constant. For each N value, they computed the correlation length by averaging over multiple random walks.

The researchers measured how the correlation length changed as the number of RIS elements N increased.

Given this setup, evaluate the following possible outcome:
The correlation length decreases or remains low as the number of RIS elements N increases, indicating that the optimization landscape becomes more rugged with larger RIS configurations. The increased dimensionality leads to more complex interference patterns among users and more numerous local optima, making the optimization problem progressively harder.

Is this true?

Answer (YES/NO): YES